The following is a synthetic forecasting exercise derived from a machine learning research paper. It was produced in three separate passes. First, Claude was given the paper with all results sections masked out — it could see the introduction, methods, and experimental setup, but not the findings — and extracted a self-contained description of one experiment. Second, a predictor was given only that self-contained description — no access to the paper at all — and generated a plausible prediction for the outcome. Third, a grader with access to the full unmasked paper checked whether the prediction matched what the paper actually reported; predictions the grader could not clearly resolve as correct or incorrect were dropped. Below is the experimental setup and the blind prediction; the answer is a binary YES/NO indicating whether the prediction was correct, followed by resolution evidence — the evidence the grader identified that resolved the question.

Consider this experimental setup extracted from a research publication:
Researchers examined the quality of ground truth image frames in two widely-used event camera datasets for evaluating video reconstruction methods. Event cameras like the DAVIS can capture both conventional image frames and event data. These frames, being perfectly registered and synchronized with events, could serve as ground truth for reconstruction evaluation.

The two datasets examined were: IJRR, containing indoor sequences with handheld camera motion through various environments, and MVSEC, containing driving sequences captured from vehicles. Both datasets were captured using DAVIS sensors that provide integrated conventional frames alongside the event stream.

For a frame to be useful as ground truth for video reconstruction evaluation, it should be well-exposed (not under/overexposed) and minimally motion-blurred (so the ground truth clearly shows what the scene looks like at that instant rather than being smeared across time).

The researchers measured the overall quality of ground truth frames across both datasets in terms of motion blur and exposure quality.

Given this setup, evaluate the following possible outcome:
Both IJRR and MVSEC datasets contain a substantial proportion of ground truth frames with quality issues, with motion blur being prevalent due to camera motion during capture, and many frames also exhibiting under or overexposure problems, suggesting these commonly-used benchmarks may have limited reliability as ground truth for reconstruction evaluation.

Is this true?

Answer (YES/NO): YES